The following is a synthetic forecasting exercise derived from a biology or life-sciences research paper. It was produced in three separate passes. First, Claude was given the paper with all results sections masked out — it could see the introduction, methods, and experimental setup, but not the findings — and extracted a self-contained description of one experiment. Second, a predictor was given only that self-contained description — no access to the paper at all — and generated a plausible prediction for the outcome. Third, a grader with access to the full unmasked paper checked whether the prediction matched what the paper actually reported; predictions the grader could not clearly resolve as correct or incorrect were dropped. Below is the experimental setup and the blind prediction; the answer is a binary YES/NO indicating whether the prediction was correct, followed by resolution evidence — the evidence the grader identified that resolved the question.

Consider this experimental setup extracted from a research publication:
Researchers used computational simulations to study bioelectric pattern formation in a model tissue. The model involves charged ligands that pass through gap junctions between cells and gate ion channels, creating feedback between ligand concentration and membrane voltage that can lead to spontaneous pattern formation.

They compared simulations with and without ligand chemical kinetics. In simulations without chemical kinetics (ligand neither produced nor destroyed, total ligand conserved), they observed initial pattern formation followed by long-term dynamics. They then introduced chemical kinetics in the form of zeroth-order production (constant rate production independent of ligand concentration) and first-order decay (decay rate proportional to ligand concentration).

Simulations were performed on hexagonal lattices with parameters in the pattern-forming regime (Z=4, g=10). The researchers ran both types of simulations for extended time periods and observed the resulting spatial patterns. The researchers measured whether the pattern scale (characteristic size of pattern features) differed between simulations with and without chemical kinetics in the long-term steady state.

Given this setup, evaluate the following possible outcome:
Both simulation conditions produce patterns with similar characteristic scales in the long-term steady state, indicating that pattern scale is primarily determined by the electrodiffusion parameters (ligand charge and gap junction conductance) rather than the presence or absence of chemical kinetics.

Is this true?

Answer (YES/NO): NO